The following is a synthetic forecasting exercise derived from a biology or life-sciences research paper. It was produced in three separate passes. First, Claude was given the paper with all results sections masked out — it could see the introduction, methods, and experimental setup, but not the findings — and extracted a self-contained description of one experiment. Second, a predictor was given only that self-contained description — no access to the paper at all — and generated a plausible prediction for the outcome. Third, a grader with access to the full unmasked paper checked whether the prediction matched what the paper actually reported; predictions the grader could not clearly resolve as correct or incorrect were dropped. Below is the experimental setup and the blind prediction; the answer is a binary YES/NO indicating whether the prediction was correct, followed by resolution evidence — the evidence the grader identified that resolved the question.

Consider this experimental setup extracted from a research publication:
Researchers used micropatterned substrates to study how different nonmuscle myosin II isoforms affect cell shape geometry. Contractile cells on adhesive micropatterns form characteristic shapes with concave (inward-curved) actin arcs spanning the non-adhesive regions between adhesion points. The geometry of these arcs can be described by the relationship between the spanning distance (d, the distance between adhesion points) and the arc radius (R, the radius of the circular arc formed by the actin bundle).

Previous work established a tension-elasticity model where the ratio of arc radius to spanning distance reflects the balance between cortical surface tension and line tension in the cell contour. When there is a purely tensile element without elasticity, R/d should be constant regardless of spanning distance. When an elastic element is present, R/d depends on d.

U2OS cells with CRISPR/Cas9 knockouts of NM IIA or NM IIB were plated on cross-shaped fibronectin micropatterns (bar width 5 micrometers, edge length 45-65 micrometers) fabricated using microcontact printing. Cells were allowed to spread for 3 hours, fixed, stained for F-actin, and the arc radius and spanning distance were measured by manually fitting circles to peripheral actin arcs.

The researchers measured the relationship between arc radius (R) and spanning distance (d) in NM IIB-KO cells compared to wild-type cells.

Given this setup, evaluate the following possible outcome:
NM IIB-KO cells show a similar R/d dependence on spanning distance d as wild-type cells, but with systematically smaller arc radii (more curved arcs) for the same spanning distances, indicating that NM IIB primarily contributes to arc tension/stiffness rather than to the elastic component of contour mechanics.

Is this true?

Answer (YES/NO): NO